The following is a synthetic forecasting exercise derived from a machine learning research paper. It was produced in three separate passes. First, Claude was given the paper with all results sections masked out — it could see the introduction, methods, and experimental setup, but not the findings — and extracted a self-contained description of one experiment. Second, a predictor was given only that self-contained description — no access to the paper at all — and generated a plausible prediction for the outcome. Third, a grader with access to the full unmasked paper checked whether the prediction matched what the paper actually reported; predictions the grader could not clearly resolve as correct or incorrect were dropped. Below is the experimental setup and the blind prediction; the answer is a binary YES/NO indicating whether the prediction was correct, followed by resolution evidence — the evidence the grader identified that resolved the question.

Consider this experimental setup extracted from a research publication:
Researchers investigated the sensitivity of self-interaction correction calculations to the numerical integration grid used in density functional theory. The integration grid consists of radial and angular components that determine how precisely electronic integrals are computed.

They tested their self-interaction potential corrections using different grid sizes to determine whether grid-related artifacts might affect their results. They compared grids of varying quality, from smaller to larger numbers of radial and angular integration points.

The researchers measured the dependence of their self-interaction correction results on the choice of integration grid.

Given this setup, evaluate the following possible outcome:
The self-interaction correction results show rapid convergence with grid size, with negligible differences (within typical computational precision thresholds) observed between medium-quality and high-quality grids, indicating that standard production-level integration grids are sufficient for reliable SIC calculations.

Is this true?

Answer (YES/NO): NO